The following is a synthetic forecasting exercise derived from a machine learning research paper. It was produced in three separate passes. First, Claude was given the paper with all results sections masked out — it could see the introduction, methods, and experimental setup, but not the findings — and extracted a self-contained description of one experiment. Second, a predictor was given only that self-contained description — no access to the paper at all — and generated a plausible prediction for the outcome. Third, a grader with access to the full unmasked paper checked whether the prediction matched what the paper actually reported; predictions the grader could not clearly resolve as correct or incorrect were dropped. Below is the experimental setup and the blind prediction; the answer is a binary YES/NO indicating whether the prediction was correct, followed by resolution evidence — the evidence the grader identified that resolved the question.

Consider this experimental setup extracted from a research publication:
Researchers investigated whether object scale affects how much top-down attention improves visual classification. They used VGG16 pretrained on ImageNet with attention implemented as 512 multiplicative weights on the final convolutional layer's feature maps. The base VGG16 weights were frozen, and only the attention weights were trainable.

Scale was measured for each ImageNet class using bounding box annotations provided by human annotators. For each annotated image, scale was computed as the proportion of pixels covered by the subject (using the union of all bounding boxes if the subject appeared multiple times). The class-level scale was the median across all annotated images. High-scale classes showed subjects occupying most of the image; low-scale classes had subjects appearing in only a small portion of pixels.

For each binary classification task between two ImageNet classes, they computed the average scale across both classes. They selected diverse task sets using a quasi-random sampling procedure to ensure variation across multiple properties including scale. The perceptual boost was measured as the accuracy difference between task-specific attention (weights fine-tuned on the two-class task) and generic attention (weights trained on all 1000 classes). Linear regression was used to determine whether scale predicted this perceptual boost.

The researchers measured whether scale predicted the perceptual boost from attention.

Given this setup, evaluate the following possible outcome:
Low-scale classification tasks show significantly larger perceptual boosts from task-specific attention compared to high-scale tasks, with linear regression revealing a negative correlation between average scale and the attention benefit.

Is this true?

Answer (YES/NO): NO